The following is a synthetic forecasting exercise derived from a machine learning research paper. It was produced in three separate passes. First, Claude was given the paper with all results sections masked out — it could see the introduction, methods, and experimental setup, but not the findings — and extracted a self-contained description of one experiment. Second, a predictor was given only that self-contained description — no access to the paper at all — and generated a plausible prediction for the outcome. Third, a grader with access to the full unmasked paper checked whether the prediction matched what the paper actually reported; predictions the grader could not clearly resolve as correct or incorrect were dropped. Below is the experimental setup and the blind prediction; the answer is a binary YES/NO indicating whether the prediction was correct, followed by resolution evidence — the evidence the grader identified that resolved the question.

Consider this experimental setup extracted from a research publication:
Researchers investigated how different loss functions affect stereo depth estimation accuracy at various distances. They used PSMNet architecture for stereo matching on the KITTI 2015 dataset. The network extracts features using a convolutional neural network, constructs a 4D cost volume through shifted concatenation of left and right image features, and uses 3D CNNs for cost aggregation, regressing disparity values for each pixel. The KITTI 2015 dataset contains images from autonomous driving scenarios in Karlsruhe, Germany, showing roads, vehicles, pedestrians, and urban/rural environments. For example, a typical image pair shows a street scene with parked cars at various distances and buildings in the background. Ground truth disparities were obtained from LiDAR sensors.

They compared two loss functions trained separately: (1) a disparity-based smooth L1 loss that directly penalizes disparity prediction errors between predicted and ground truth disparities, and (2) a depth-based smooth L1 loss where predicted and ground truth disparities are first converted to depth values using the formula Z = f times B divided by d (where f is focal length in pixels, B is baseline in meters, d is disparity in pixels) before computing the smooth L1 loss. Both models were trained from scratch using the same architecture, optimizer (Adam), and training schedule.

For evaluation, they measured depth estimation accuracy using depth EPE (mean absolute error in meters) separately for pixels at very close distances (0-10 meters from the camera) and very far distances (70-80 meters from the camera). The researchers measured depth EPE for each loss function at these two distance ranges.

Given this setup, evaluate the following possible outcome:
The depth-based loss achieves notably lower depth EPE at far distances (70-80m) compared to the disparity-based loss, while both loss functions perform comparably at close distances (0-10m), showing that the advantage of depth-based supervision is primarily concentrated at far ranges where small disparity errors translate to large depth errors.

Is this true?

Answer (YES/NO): YES